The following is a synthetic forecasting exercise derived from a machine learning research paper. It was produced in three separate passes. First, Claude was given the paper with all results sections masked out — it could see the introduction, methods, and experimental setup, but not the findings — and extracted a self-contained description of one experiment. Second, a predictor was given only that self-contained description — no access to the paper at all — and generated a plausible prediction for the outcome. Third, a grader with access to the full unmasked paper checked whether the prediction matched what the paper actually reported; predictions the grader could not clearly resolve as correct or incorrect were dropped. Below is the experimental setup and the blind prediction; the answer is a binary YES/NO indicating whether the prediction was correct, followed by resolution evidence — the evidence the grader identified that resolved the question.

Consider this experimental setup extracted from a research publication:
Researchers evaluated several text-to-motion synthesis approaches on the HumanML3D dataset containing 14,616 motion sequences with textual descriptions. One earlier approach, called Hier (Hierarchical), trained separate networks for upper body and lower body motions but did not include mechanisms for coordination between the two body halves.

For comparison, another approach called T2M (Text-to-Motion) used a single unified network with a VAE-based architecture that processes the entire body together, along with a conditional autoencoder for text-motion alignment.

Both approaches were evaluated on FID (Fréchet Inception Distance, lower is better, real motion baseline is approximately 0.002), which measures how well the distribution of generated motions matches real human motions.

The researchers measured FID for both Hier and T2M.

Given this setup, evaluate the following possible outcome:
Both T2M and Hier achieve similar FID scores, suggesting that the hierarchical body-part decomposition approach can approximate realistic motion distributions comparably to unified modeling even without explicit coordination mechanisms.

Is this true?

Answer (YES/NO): NO